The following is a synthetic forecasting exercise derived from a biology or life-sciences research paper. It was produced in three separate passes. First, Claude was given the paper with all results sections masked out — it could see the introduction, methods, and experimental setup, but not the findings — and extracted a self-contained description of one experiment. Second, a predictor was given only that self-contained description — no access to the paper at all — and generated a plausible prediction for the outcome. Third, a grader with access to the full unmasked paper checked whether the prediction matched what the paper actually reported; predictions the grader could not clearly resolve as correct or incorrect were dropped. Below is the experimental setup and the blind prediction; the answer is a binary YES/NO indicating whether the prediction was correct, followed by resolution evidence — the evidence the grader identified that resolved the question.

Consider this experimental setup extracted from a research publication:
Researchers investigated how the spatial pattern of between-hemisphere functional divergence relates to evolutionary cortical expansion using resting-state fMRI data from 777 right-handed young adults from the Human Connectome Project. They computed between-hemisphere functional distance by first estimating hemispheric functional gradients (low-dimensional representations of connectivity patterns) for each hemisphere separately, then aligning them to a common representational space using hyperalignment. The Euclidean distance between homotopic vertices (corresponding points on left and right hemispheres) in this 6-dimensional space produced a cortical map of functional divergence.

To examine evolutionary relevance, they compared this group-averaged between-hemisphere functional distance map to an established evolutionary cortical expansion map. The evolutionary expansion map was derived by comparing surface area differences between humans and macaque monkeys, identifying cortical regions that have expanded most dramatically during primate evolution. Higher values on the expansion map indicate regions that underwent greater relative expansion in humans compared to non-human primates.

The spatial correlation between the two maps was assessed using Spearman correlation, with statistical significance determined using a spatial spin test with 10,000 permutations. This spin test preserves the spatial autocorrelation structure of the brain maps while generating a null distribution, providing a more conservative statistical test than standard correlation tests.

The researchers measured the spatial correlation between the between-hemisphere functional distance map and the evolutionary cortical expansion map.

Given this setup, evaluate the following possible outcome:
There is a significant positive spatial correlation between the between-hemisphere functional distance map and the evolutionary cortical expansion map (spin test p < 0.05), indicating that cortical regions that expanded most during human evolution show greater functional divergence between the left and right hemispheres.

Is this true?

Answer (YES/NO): YES